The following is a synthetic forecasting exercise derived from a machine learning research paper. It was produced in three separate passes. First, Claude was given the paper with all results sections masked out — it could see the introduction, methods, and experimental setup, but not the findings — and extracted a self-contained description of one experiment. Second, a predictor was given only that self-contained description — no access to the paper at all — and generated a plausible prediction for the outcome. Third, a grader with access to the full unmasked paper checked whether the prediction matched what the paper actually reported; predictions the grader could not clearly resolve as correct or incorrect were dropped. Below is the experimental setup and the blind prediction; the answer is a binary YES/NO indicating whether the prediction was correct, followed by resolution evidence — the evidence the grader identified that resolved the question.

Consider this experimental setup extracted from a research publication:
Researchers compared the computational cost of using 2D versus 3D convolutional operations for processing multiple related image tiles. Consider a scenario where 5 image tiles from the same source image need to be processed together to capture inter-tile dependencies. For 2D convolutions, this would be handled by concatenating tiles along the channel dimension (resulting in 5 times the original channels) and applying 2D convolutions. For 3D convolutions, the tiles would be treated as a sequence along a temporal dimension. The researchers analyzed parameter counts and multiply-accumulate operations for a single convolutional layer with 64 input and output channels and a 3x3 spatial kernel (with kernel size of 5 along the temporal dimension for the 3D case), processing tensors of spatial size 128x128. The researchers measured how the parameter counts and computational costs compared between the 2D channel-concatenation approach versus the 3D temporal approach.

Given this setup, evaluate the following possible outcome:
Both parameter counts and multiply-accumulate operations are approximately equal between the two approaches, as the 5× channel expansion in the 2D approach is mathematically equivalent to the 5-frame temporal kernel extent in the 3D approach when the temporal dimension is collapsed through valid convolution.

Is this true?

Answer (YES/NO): NO